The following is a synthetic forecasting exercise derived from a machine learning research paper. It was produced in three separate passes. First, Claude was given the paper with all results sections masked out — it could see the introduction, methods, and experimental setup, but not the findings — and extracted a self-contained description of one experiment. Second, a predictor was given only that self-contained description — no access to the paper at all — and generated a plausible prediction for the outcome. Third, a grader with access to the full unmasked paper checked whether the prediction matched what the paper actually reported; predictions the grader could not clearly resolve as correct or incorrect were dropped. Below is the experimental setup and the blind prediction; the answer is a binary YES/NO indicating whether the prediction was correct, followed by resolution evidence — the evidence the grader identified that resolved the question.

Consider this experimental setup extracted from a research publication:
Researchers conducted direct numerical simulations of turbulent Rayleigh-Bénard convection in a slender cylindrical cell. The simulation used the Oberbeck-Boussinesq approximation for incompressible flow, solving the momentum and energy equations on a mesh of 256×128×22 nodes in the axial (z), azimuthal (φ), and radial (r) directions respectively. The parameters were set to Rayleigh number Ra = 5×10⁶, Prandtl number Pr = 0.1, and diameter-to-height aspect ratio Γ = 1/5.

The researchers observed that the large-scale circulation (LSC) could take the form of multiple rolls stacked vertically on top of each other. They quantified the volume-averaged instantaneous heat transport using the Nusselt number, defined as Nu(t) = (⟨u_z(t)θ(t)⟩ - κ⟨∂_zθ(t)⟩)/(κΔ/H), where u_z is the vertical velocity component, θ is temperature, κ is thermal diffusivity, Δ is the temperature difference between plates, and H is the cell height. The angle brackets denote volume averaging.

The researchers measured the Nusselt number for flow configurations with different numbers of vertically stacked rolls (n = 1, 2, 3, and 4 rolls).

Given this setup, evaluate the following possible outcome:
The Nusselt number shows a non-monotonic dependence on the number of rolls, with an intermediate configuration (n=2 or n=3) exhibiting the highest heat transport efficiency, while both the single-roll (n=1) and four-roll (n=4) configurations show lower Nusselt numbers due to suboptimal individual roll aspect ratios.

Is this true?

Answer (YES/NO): NO